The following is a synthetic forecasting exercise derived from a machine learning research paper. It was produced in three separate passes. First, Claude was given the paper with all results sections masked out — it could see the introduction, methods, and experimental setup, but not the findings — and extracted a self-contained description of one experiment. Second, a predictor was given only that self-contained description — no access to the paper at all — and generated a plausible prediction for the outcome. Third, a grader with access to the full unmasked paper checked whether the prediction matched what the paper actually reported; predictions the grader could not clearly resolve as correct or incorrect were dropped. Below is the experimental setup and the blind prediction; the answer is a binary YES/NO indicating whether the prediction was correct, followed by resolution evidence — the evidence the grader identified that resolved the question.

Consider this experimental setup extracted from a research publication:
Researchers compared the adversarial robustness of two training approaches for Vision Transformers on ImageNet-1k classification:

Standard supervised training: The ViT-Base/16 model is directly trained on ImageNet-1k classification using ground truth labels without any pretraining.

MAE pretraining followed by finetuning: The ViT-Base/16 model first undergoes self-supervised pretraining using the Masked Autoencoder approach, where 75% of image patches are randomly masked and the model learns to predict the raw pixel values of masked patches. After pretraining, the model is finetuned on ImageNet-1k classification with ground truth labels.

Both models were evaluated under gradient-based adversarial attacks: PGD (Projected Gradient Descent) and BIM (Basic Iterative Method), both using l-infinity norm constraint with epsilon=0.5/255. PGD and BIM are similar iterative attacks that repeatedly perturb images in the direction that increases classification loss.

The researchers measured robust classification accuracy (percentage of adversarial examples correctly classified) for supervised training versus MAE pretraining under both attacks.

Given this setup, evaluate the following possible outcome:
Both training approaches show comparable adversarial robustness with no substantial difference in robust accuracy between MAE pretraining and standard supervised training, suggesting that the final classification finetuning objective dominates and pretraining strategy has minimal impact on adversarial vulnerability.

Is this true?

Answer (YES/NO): NO